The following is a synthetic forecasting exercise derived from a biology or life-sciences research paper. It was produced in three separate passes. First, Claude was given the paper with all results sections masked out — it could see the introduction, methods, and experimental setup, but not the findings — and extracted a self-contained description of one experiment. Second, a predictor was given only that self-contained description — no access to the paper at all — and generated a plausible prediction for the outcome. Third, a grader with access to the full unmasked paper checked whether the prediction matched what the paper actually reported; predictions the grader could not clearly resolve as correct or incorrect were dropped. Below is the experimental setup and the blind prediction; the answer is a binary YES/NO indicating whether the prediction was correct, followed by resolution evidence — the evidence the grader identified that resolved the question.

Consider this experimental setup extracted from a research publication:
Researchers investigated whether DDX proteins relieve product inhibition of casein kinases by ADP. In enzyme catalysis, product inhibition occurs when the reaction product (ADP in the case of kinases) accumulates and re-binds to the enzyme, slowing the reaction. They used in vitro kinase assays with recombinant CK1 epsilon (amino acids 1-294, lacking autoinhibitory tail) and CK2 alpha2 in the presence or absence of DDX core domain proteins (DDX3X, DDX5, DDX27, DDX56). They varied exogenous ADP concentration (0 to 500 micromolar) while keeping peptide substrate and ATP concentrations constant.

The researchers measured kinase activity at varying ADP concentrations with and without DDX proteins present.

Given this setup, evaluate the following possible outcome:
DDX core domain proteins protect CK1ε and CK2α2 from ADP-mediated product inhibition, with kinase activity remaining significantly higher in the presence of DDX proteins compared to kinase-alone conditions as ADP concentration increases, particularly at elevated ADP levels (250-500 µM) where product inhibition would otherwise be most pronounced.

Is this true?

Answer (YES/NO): NO